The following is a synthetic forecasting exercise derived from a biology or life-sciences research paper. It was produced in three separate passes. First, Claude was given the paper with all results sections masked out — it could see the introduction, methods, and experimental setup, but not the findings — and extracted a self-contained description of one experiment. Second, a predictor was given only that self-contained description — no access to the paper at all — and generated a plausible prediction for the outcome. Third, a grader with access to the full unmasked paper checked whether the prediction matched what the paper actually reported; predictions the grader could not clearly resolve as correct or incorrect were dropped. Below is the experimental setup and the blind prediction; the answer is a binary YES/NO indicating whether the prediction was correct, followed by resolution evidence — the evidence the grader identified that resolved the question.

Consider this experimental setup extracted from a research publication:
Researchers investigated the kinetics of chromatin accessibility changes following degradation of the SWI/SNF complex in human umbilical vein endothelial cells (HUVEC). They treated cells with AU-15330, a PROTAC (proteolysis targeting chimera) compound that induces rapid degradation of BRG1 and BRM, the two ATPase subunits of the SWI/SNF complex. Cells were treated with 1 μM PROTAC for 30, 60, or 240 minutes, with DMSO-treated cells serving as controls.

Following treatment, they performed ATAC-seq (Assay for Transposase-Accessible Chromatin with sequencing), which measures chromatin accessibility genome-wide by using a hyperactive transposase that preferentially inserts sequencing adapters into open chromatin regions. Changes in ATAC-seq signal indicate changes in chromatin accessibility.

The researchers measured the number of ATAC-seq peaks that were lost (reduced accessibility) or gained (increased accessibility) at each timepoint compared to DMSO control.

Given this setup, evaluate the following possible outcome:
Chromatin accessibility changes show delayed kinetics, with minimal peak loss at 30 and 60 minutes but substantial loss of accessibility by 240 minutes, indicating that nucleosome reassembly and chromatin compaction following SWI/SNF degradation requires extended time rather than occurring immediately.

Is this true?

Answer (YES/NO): NO